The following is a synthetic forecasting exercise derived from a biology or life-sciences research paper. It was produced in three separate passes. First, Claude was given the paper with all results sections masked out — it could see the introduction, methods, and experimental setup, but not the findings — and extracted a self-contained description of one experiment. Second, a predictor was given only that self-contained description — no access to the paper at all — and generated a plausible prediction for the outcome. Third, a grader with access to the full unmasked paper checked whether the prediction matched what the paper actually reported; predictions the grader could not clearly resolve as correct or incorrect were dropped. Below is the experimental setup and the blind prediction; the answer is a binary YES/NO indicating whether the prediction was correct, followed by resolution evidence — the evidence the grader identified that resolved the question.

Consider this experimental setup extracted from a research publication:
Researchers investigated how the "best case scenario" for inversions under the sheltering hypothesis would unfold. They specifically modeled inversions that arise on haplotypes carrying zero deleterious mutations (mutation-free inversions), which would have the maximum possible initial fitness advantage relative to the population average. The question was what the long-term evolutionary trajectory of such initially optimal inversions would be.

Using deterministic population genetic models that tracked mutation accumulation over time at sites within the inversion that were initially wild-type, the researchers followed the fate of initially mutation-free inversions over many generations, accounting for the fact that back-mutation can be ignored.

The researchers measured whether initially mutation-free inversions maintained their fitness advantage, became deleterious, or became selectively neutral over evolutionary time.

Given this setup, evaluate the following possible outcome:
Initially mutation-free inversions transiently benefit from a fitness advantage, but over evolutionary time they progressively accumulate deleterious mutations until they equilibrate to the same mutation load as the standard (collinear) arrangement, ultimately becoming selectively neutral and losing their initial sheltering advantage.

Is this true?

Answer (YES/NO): YES